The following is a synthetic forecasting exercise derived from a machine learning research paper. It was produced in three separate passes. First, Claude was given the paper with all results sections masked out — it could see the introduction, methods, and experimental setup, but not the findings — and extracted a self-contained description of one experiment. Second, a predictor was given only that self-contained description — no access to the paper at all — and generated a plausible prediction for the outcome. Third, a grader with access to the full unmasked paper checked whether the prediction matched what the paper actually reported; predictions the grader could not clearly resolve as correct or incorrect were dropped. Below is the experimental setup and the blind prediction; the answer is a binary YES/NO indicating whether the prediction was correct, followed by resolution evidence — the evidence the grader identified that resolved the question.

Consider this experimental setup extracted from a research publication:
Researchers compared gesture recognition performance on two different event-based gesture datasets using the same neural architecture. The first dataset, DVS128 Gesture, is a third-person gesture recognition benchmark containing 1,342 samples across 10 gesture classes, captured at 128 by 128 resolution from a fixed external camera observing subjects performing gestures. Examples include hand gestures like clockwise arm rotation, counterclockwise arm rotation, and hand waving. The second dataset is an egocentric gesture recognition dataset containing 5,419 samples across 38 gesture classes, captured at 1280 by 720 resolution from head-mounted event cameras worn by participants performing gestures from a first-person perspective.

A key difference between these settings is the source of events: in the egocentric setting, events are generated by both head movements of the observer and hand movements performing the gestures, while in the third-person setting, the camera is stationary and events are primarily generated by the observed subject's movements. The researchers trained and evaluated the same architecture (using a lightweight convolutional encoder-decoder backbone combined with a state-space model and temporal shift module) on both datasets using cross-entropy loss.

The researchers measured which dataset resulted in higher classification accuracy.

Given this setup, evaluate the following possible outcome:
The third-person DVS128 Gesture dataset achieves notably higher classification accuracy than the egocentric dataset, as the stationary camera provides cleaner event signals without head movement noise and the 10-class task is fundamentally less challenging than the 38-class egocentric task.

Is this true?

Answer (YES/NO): YES